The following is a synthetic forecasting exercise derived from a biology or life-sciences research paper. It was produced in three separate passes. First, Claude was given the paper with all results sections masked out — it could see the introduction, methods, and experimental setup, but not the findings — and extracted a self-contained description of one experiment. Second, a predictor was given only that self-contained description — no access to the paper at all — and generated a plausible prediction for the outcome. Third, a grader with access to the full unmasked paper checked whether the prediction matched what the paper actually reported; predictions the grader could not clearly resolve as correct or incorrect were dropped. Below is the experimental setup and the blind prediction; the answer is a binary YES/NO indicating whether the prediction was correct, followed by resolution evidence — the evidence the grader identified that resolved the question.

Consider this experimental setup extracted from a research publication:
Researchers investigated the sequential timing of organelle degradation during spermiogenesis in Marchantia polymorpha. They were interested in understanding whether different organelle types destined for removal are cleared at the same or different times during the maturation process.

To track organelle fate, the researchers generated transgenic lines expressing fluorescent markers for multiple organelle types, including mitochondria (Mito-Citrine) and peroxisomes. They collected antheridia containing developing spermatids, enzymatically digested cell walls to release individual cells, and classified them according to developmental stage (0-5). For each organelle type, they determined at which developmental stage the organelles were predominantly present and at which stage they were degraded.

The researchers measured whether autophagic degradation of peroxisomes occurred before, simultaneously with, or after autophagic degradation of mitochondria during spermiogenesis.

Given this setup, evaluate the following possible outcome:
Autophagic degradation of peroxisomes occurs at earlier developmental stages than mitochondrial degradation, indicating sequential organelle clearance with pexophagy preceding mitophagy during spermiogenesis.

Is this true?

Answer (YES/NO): NO